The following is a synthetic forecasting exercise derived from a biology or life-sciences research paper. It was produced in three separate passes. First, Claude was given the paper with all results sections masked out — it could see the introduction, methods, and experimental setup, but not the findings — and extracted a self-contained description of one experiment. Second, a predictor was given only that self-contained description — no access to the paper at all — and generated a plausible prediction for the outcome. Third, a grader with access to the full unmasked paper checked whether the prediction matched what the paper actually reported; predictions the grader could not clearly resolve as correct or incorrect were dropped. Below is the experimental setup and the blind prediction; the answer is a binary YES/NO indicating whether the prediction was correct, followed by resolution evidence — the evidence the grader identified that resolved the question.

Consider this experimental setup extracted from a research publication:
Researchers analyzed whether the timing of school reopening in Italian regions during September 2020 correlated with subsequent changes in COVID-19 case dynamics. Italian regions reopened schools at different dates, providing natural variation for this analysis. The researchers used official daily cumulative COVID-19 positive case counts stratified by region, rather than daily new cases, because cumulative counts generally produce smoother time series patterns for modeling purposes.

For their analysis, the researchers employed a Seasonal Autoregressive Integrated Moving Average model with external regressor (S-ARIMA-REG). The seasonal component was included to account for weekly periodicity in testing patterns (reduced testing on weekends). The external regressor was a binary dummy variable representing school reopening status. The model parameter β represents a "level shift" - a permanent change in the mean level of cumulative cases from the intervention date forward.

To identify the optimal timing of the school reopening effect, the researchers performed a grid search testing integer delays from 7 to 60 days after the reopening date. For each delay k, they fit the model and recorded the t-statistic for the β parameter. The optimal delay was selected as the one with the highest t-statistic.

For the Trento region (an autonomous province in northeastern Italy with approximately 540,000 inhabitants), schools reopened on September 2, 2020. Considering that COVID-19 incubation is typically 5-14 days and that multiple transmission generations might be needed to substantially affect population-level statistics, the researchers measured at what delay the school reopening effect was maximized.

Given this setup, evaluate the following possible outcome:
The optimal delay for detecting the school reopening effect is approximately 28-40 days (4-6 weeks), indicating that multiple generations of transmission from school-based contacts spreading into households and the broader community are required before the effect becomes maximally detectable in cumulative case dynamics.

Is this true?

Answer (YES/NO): YES